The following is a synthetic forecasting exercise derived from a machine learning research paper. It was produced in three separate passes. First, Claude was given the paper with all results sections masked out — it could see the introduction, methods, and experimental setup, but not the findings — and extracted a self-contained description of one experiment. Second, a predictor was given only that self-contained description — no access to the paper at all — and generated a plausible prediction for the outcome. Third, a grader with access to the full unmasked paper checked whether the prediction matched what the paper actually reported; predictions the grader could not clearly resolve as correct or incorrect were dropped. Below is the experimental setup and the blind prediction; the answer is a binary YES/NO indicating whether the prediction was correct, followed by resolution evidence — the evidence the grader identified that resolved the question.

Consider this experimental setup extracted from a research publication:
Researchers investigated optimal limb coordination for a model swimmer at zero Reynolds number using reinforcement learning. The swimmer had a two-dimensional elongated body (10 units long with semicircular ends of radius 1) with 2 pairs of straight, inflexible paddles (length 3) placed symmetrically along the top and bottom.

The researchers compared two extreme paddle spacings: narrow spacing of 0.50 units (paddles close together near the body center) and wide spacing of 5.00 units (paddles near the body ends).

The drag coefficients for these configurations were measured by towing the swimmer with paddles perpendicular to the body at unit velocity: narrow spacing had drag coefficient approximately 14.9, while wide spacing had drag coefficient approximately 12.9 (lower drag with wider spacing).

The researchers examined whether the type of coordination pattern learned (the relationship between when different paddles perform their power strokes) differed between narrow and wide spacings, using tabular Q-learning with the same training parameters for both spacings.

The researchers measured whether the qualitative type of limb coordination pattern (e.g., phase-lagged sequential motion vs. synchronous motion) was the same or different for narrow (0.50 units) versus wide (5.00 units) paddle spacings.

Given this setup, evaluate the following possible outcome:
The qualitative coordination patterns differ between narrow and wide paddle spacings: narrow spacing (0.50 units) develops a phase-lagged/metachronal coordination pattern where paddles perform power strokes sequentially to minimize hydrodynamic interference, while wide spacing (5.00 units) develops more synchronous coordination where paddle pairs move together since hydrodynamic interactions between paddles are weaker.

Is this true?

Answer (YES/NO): NO